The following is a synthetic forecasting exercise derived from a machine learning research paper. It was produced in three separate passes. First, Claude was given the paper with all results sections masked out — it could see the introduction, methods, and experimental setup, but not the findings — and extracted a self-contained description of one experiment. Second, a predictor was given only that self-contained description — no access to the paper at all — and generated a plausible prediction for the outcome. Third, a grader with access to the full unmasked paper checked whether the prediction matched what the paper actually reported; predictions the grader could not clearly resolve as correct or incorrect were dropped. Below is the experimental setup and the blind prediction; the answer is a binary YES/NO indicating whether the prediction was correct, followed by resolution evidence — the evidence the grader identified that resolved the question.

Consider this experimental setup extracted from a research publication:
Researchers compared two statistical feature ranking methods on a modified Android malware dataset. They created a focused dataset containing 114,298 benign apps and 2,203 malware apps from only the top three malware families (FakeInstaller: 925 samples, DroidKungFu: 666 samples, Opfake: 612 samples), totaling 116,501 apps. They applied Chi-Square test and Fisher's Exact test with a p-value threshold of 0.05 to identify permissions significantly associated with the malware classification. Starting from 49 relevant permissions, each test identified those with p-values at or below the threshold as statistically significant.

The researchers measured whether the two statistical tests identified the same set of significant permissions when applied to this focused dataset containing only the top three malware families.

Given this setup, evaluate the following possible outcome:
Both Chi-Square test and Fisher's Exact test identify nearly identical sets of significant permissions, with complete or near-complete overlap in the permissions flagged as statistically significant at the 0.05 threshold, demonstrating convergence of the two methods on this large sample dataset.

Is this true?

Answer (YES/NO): YES